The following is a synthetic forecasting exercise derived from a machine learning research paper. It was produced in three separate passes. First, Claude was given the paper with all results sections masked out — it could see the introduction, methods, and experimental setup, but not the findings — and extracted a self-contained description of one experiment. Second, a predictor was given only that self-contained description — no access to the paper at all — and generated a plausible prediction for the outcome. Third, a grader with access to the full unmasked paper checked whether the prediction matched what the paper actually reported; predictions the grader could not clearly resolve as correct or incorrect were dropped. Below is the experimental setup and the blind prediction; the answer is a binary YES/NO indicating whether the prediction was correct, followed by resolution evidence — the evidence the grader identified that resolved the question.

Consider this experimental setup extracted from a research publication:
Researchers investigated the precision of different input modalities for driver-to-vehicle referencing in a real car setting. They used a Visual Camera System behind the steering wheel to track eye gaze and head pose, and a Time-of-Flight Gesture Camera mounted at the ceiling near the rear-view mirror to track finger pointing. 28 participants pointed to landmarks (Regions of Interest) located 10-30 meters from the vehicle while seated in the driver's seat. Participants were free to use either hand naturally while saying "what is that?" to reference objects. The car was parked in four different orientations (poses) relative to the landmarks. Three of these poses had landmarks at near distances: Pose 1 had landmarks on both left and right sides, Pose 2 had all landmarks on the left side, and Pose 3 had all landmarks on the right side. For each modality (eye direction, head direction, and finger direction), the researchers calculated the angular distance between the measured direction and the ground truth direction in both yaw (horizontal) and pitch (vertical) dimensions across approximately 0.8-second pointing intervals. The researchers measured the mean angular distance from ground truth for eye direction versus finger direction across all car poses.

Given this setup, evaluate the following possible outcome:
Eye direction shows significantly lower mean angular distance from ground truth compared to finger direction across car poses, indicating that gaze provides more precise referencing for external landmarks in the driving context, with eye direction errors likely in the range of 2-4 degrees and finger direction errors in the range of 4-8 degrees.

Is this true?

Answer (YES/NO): NO